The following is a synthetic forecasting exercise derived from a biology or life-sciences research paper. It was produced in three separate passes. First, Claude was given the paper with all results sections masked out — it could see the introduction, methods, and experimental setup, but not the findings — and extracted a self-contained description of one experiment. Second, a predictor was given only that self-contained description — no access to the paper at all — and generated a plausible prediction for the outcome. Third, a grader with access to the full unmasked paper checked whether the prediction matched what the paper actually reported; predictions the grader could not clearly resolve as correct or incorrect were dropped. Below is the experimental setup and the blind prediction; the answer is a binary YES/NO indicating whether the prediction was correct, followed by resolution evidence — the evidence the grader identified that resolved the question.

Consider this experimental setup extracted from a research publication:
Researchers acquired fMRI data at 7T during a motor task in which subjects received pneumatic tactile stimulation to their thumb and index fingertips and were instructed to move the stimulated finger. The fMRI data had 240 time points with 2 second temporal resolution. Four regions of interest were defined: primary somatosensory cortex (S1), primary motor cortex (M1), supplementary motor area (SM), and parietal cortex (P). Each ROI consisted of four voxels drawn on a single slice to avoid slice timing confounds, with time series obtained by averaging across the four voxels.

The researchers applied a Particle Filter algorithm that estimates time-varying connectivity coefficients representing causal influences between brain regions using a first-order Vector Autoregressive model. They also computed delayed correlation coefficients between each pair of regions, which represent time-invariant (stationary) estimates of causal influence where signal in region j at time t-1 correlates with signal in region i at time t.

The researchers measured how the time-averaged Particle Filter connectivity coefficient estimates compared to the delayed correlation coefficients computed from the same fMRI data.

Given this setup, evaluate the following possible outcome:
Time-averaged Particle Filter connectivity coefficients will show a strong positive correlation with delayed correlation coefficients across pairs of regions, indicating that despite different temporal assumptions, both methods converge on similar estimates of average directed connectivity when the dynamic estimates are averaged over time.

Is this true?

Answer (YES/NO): YES